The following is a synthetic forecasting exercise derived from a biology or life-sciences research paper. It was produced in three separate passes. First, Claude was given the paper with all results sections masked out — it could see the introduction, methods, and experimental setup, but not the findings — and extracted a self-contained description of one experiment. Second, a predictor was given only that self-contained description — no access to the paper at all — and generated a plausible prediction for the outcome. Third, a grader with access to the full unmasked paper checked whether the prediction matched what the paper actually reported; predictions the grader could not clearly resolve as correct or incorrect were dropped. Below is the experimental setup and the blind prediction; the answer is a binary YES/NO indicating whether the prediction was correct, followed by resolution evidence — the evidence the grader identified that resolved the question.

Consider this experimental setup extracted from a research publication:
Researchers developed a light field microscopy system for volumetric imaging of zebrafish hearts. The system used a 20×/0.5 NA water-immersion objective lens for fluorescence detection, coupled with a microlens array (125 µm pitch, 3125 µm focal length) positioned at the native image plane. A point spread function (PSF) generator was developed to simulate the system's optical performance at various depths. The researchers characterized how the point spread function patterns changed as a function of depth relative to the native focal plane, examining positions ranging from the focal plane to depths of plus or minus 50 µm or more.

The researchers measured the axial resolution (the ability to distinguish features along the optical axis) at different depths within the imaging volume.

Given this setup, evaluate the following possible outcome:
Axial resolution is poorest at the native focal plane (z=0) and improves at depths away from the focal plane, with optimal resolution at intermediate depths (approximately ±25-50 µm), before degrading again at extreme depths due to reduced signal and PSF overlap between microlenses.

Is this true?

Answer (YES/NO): NO